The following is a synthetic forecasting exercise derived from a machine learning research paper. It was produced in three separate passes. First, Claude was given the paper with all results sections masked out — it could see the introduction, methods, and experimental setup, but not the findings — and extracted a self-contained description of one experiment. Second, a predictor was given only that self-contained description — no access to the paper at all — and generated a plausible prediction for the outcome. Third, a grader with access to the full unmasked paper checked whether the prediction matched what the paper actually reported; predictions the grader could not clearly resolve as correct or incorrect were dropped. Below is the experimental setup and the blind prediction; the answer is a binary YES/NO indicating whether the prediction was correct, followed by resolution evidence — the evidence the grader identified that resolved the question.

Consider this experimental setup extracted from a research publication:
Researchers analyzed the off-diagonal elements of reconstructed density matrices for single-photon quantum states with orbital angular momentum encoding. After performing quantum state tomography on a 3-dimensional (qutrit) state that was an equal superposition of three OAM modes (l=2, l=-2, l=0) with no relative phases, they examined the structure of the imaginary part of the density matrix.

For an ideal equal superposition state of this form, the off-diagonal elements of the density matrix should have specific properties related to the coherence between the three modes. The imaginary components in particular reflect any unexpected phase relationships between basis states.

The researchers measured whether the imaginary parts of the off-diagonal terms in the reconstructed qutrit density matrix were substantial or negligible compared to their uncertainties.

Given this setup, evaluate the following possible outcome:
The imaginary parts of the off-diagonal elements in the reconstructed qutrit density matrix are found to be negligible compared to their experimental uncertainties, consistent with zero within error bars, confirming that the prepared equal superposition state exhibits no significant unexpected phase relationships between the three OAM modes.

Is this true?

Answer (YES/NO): NO